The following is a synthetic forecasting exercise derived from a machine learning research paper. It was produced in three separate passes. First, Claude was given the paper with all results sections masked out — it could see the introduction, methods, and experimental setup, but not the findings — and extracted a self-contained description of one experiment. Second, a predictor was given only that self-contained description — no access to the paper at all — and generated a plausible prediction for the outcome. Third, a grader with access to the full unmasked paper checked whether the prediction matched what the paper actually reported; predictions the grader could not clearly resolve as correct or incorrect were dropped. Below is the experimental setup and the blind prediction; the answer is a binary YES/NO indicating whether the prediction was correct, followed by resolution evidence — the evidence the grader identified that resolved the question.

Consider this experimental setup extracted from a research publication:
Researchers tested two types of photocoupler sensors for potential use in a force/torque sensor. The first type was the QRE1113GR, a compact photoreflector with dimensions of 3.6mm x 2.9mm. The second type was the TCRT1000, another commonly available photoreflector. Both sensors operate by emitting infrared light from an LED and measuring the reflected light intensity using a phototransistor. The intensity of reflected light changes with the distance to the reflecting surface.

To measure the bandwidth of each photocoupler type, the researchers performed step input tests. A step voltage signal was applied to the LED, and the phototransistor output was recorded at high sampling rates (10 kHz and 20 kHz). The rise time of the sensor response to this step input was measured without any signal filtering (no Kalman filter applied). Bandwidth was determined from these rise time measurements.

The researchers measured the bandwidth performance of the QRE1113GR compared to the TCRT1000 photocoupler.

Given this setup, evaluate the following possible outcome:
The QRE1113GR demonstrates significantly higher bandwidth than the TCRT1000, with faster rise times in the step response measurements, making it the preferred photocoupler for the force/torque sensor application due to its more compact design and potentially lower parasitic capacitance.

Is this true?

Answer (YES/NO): NO